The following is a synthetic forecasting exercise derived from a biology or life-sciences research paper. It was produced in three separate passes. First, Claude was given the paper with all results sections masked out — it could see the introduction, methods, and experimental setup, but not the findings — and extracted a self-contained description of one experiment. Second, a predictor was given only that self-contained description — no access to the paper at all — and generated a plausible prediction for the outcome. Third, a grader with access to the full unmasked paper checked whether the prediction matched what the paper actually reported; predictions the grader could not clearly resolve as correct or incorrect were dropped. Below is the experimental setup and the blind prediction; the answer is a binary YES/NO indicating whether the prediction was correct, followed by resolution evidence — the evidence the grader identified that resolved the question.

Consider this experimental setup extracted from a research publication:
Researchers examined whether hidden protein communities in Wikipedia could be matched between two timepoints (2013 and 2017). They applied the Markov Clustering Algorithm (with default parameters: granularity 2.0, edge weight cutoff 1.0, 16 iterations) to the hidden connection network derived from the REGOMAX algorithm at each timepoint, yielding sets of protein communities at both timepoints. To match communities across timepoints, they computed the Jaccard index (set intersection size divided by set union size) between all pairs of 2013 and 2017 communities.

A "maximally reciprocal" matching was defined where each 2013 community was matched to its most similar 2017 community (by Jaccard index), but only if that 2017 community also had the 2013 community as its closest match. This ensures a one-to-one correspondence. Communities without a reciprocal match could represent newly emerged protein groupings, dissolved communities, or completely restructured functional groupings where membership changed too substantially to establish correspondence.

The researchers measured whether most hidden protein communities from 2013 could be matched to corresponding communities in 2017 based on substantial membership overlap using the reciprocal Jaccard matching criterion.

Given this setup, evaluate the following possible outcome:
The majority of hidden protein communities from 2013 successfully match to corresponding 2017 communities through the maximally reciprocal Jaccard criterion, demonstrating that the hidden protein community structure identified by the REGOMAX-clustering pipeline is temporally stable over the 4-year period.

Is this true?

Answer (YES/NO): YES